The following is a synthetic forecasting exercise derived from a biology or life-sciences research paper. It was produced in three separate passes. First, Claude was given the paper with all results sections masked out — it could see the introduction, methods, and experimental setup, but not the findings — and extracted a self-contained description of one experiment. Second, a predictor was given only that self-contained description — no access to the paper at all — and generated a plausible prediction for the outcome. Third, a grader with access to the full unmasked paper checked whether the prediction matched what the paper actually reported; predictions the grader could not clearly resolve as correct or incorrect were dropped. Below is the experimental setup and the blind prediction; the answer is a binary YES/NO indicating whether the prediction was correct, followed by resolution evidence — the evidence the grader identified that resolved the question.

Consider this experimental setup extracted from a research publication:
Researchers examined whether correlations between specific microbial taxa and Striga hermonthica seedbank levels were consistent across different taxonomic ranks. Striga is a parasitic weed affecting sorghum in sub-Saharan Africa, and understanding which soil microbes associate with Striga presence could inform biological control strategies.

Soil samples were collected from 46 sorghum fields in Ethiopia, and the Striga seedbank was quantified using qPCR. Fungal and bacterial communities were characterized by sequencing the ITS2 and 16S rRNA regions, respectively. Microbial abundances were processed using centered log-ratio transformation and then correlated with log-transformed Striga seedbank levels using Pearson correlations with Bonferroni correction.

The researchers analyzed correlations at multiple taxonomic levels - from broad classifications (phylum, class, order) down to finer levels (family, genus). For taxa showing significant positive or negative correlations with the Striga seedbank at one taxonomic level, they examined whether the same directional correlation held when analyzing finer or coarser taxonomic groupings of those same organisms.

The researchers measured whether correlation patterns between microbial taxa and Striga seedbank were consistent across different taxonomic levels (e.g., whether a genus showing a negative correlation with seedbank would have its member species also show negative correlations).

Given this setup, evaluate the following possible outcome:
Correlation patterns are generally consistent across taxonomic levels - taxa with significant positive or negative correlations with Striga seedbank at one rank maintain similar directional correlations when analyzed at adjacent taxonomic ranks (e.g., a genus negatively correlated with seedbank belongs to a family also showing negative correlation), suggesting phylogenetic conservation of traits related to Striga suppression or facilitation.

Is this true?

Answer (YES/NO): NO